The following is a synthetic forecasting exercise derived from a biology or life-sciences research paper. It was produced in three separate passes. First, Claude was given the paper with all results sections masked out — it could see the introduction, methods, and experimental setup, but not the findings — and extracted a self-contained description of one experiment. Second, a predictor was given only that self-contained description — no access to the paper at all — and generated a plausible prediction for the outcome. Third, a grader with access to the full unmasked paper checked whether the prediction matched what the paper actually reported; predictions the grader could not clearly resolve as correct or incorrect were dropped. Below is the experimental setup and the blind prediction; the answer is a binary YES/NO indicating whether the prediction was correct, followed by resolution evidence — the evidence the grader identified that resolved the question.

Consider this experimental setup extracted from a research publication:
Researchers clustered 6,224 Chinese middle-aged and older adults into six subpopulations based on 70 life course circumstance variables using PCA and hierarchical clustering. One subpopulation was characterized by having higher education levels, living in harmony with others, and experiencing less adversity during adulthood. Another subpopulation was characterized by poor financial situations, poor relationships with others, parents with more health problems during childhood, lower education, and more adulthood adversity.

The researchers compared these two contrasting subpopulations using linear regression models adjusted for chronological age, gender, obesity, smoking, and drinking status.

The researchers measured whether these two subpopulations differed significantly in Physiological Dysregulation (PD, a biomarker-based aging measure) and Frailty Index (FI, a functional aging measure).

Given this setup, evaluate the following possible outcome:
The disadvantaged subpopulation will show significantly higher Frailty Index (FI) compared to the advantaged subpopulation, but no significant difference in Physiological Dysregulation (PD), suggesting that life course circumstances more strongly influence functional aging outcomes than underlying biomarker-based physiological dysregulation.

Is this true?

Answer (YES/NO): NO